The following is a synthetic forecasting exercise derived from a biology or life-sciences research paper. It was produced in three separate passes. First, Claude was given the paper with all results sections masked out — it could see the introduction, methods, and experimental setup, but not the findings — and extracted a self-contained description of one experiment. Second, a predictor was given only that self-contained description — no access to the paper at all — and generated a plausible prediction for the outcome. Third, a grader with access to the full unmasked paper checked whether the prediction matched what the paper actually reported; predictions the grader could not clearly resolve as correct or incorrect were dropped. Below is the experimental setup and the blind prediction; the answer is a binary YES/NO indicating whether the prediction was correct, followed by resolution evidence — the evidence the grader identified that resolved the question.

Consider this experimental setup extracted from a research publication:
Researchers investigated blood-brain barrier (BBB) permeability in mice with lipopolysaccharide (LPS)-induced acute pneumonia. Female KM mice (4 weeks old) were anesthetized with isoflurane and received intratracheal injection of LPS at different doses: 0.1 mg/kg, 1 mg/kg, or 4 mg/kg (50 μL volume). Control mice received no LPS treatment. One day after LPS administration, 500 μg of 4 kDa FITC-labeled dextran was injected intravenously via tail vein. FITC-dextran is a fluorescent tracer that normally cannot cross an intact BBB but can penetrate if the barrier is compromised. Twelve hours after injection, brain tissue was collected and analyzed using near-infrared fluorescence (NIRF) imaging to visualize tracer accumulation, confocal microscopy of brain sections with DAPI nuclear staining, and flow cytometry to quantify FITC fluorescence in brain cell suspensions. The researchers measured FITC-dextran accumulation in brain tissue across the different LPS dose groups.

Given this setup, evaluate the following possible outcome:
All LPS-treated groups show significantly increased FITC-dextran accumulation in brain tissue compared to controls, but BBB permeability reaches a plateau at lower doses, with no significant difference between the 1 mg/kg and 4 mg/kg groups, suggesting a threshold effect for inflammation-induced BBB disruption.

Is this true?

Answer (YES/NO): NO